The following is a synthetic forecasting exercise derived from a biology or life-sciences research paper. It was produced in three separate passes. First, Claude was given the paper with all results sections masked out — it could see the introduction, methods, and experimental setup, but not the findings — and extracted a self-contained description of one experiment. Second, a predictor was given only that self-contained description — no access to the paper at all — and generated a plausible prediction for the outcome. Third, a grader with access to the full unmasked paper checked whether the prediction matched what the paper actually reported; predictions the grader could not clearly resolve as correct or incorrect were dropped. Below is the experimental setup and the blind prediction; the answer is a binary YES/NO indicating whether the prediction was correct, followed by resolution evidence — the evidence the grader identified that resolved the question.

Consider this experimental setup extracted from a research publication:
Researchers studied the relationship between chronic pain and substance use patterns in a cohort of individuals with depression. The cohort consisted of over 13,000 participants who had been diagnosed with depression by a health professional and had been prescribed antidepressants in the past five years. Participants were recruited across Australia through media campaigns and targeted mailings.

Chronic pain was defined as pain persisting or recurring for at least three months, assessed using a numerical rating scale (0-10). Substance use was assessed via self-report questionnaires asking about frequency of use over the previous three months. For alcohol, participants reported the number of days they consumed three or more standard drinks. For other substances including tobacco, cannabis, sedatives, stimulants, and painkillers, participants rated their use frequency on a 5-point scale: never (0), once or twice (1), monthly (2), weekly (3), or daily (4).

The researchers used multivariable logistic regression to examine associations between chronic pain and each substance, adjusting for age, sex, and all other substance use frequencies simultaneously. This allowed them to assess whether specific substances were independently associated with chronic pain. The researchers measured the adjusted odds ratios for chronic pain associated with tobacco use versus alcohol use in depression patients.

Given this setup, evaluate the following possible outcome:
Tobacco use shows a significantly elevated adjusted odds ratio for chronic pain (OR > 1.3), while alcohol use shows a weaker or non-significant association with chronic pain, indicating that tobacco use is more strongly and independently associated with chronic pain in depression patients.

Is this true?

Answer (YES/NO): NO